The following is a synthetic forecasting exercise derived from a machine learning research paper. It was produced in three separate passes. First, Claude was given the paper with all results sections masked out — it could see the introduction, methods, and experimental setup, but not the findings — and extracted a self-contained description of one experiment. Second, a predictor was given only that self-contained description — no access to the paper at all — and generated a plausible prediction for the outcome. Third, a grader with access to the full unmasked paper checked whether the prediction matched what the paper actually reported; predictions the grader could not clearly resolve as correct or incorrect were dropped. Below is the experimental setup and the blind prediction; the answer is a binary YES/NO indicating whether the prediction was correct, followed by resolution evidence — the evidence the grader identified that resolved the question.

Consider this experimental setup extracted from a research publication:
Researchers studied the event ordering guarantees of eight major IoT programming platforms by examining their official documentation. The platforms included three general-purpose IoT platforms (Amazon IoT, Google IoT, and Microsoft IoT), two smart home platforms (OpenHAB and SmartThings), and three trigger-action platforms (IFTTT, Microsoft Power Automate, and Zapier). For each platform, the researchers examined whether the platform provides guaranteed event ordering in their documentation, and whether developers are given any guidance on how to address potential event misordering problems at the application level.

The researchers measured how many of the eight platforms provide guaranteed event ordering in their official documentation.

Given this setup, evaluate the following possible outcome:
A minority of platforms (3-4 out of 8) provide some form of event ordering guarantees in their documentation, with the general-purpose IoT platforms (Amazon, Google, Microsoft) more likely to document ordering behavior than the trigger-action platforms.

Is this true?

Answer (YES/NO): NO